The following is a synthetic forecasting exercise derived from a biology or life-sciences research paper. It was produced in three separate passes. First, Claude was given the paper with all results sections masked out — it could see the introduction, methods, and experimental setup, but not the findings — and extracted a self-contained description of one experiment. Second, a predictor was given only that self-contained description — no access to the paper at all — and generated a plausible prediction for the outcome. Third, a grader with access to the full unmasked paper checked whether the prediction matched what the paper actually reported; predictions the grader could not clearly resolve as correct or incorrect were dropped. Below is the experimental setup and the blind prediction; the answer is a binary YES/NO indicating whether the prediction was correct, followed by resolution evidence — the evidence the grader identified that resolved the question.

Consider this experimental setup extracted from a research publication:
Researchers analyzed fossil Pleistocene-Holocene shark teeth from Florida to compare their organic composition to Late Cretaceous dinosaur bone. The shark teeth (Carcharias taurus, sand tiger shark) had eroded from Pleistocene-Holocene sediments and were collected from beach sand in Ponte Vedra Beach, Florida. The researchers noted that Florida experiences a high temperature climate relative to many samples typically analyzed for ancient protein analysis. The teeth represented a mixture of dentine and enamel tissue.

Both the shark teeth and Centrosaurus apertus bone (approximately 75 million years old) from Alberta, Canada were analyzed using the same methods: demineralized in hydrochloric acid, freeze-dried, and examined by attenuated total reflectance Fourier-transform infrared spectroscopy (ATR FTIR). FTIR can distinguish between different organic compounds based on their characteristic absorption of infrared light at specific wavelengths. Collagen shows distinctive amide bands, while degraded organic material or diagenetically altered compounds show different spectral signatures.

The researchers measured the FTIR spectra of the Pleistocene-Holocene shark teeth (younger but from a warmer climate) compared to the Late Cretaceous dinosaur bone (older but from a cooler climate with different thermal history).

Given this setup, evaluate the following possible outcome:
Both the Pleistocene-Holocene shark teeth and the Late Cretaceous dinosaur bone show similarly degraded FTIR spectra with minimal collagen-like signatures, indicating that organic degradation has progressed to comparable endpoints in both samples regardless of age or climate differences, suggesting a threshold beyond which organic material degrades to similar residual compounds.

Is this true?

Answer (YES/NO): NO